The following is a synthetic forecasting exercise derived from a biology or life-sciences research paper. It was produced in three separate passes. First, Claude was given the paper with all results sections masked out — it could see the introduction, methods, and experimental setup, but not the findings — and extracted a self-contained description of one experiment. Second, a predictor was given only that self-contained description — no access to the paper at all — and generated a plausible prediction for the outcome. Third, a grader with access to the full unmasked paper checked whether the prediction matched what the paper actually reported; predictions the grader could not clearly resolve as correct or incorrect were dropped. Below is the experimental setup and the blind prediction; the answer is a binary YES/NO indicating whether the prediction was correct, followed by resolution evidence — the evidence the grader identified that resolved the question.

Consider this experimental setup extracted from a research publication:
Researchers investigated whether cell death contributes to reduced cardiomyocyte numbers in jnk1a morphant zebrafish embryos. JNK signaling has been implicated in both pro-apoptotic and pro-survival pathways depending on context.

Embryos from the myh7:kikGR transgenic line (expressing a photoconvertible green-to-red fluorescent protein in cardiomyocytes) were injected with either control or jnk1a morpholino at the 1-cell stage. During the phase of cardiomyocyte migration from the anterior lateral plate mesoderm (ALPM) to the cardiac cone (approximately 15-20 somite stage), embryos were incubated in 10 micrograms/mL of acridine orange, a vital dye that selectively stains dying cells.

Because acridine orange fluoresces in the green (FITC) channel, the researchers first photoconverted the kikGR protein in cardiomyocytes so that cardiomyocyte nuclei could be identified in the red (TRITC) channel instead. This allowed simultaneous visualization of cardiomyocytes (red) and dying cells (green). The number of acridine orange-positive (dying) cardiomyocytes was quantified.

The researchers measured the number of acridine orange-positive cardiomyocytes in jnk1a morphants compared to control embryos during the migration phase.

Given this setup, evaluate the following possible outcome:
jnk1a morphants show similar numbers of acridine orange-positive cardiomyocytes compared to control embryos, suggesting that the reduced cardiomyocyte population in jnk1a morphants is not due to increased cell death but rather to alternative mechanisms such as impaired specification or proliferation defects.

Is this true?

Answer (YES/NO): NO